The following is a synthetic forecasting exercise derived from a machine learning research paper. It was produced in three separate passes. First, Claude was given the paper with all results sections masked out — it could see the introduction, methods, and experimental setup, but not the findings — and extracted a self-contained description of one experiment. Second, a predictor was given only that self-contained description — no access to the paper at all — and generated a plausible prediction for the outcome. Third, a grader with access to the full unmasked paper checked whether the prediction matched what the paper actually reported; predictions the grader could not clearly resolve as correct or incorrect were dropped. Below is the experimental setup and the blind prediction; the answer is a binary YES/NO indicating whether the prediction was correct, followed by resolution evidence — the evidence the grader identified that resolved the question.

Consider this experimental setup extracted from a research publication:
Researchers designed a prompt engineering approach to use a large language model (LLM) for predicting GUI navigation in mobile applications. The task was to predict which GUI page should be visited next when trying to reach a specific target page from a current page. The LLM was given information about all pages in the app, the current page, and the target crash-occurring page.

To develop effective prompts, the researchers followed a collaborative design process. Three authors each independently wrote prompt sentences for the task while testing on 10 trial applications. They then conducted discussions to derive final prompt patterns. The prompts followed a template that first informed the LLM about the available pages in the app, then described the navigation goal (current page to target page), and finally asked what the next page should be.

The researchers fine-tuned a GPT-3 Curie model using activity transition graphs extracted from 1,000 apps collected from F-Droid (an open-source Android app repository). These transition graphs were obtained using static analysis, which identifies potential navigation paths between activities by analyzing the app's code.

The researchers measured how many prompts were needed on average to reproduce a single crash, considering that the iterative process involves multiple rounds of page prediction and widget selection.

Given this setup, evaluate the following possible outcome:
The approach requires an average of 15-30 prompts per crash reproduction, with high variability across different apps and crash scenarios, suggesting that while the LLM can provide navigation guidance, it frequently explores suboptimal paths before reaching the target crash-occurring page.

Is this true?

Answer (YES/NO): NO